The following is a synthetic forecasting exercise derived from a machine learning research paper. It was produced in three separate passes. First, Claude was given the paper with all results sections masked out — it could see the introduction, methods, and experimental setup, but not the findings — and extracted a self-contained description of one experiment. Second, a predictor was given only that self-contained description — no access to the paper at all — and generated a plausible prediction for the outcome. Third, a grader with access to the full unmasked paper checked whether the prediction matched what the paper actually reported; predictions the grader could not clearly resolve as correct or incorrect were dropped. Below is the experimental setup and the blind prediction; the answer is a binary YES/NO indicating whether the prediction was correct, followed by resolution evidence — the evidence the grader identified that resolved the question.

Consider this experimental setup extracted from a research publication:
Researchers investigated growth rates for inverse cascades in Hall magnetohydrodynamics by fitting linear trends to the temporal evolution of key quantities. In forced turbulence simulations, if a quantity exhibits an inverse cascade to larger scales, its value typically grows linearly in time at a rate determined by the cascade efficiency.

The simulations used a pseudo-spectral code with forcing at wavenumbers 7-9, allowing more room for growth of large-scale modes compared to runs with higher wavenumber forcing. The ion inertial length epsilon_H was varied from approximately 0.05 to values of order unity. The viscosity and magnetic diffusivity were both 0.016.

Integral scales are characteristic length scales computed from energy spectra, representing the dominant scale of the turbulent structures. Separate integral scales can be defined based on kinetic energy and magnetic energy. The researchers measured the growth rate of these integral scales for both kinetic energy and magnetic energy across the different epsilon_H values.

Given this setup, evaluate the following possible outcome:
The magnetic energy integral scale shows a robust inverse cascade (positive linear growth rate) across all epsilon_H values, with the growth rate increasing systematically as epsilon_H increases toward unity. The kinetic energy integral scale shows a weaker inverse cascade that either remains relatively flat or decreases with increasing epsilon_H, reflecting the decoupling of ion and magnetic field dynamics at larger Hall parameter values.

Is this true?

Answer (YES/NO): NO